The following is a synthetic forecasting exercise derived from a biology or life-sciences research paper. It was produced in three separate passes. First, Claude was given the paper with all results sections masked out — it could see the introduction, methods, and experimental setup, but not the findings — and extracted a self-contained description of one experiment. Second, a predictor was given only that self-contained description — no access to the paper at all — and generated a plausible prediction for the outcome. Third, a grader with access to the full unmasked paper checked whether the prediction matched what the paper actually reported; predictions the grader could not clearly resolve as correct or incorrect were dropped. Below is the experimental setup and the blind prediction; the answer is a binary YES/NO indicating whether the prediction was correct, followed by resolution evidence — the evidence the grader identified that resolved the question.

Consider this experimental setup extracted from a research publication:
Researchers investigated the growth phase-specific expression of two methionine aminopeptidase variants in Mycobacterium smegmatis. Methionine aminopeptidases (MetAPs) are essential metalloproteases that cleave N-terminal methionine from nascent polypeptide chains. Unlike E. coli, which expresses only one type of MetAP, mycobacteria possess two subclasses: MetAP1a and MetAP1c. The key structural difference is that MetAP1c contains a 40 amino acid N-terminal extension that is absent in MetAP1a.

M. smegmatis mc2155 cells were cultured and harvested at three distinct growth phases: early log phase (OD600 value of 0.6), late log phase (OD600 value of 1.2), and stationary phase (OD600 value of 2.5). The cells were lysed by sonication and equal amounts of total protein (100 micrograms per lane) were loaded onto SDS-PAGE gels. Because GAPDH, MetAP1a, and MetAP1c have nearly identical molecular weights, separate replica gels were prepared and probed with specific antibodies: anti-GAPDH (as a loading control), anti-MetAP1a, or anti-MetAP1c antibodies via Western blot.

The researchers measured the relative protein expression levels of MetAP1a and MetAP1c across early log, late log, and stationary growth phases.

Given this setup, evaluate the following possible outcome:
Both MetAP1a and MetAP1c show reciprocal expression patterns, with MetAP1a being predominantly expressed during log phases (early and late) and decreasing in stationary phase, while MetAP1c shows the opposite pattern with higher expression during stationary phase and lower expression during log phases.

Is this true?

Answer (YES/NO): YES